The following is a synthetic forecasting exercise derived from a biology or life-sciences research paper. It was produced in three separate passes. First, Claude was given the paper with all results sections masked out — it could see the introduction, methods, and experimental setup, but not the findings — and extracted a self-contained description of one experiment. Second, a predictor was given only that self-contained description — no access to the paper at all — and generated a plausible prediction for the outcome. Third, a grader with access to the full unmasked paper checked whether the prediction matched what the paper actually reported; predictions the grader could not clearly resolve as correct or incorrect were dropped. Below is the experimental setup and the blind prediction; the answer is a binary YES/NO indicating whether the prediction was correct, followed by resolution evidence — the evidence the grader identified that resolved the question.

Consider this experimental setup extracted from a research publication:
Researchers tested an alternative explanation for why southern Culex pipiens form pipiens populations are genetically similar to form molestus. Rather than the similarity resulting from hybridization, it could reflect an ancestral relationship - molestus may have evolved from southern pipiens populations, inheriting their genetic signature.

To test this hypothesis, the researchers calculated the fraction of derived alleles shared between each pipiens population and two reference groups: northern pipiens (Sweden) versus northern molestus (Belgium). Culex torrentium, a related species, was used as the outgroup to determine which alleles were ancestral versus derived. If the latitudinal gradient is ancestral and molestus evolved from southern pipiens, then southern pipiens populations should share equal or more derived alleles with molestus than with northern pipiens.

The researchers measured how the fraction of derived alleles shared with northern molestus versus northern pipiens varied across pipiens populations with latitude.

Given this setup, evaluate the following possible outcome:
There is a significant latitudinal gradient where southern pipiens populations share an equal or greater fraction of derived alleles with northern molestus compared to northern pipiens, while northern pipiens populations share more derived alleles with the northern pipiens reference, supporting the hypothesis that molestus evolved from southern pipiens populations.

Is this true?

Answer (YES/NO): YES